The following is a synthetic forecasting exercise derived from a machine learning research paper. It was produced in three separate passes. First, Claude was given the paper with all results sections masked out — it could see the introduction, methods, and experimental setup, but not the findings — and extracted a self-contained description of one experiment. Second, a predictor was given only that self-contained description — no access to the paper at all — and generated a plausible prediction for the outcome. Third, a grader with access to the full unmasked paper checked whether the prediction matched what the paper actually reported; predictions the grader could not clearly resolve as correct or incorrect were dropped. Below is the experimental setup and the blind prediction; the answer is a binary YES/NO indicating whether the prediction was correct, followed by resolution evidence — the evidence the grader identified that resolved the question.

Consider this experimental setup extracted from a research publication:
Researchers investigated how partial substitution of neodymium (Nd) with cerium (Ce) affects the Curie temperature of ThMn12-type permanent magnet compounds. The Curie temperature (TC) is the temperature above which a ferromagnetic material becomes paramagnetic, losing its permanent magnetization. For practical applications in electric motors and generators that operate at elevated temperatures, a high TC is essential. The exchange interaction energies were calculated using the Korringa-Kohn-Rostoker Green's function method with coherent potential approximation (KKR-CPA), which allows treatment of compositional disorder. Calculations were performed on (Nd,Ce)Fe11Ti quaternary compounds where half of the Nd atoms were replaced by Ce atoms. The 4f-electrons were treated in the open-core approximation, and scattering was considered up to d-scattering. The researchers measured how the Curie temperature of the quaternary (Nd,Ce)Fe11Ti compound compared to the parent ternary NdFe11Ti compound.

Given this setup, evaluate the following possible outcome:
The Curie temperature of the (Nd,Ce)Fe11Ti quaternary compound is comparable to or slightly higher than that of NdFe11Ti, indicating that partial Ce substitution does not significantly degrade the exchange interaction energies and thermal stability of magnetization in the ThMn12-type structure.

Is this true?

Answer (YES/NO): NO